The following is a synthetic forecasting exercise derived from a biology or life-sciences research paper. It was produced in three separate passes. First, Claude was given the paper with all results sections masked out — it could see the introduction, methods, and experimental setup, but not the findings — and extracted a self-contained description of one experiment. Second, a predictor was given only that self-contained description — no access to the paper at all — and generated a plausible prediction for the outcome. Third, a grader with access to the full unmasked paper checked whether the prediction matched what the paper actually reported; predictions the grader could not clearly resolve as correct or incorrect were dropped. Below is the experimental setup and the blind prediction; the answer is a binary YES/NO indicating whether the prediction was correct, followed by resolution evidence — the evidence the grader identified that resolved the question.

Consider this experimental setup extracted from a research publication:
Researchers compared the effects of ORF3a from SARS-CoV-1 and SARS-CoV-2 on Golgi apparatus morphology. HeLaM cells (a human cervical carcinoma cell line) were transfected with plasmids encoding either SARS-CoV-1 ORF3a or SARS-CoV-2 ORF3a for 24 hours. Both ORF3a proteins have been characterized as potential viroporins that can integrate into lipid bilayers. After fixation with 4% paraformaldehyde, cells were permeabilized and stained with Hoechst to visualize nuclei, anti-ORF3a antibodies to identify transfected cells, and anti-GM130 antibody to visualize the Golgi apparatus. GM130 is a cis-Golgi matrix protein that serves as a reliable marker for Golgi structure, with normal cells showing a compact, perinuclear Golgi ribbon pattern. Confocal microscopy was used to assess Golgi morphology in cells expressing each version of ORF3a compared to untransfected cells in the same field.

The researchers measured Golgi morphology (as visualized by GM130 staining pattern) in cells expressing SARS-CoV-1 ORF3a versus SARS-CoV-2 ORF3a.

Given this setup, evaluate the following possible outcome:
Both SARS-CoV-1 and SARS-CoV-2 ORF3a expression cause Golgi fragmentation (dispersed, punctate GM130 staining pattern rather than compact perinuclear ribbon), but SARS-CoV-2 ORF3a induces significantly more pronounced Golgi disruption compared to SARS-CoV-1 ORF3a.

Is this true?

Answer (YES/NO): NO